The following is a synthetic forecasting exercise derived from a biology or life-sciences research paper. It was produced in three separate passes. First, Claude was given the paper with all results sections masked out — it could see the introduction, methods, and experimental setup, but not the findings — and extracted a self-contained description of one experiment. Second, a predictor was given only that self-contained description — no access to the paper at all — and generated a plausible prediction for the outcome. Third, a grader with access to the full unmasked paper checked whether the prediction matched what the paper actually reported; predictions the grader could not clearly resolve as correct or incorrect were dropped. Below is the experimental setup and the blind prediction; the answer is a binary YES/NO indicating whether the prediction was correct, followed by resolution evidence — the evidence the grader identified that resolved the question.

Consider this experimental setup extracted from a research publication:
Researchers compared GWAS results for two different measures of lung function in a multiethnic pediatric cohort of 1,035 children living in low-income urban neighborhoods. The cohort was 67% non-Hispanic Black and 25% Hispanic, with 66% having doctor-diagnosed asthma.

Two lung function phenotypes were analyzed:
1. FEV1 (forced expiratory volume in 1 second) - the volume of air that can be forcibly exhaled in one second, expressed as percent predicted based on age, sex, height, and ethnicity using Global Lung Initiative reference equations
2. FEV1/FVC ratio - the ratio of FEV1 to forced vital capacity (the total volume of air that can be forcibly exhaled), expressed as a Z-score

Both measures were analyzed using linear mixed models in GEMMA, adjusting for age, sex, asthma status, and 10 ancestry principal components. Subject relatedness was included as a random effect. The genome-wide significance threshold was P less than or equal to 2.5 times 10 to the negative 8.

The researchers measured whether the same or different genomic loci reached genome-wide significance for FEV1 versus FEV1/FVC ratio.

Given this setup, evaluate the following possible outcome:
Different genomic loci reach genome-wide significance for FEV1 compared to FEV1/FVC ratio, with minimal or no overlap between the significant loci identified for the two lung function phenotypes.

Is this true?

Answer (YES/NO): NO